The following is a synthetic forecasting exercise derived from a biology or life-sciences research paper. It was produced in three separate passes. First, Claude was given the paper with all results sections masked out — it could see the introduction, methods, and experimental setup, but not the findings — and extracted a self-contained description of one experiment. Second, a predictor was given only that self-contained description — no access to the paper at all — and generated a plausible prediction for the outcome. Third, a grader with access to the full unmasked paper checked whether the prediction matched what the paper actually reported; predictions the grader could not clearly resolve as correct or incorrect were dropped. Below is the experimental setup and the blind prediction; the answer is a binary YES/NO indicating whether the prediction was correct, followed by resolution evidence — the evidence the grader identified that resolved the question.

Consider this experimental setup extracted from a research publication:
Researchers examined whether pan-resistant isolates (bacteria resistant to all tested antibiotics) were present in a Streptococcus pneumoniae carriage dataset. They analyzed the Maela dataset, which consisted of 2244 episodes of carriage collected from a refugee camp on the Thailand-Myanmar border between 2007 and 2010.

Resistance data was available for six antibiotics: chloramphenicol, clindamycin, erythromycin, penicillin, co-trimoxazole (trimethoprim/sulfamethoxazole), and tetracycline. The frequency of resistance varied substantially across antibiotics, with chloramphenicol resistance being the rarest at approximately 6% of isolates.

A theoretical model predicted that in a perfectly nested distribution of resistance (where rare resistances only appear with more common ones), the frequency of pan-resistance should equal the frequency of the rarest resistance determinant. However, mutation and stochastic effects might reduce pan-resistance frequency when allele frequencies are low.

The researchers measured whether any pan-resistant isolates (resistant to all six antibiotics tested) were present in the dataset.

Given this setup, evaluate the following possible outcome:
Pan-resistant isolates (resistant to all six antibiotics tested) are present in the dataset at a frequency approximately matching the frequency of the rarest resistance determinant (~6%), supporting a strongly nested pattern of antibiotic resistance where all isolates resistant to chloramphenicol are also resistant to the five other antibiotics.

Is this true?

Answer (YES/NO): NO